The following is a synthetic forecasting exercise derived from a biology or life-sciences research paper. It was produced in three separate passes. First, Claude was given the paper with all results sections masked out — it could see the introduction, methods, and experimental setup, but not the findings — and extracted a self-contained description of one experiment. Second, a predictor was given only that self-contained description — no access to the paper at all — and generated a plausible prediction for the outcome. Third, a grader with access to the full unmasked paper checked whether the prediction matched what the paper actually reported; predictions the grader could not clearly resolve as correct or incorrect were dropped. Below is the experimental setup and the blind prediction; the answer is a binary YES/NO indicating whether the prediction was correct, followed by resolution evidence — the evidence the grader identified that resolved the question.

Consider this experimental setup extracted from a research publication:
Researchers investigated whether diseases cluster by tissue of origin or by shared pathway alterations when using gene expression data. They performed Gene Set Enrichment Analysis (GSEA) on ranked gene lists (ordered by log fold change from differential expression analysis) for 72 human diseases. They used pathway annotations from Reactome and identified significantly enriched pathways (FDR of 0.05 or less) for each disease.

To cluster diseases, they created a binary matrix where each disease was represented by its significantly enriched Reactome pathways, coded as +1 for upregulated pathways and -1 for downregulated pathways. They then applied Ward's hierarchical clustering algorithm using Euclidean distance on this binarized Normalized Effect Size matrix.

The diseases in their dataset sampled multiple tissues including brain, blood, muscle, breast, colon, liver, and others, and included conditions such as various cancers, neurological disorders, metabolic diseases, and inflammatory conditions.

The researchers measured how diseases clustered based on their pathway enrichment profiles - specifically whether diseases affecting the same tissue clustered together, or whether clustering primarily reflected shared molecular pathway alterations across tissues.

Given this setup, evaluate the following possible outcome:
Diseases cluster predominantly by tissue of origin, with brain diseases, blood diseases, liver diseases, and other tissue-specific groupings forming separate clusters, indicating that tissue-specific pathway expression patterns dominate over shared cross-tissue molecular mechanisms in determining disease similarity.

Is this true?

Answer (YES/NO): NO